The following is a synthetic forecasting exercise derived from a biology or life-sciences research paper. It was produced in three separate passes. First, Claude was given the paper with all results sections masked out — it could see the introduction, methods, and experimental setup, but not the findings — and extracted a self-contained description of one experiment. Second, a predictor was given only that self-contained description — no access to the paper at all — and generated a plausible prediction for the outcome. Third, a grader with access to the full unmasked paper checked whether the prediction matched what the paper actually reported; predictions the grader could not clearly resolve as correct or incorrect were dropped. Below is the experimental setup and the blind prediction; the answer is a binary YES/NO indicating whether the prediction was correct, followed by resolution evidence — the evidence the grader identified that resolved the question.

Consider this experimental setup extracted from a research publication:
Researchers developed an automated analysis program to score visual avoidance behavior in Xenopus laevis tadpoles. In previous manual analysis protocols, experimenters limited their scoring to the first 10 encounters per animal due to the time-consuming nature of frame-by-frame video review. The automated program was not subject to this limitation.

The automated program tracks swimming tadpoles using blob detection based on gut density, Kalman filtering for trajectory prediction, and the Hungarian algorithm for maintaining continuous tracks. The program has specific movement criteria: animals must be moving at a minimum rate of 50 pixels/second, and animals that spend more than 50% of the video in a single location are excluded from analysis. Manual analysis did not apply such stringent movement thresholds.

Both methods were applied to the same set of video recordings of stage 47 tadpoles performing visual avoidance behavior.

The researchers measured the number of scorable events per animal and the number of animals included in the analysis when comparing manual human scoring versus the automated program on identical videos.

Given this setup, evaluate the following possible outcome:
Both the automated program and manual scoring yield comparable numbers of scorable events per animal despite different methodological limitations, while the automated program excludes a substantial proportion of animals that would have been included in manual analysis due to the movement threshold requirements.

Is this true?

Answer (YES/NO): NO